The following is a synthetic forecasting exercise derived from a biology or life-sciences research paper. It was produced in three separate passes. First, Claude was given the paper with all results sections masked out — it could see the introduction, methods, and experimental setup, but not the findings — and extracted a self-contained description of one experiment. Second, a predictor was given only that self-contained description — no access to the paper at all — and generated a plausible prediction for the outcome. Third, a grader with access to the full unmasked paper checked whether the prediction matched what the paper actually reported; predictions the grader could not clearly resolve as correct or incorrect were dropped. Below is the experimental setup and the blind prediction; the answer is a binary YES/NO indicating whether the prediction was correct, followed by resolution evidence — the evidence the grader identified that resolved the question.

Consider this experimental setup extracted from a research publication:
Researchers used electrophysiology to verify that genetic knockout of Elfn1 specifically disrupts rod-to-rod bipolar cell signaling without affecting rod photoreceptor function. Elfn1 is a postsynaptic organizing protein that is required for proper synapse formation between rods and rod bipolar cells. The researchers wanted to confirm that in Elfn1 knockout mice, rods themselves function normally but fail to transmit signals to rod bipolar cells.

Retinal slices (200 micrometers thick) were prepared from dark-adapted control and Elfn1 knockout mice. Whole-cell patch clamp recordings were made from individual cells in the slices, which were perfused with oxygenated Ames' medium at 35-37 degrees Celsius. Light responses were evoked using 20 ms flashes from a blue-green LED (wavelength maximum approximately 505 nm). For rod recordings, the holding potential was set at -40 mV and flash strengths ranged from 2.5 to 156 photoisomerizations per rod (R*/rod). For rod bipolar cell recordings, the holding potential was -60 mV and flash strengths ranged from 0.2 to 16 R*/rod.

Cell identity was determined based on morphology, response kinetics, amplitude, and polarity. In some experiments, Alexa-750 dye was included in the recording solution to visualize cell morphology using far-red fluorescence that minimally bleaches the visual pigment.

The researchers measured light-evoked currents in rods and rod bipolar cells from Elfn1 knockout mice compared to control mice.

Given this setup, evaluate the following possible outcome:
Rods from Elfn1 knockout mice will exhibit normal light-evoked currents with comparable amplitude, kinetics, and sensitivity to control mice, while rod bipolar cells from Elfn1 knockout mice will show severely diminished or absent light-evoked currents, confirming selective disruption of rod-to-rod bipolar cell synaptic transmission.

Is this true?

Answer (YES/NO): YES